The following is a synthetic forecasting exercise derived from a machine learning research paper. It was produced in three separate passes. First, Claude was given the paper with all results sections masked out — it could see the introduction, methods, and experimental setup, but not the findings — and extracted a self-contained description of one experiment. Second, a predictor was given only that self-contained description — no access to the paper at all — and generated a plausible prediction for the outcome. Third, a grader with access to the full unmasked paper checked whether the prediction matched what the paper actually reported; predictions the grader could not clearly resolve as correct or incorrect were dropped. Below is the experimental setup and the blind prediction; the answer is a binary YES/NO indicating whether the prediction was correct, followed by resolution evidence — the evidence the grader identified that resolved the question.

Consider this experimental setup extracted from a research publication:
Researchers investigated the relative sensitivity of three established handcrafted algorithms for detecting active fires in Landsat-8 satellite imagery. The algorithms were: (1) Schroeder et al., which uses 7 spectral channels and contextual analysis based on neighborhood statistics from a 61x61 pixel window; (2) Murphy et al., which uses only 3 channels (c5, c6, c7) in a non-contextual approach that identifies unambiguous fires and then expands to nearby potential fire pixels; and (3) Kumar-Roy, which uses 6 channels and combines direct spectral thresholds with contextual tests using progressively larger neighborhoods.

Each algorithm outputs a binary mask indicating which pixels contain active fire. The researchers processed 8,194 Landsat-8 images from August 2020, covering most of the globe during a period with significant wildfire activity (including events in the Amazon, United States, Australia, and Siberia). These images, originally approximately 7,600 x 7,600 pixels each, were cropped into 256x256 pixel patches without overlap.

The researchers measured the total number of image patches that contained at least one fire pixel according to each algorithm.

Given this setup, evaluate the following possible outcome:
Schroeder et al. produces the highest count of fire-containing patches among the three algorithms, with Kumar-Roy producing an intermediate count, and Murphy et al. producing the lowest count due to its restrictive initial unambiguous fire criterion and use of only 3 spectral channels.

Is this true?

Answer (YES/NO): NO